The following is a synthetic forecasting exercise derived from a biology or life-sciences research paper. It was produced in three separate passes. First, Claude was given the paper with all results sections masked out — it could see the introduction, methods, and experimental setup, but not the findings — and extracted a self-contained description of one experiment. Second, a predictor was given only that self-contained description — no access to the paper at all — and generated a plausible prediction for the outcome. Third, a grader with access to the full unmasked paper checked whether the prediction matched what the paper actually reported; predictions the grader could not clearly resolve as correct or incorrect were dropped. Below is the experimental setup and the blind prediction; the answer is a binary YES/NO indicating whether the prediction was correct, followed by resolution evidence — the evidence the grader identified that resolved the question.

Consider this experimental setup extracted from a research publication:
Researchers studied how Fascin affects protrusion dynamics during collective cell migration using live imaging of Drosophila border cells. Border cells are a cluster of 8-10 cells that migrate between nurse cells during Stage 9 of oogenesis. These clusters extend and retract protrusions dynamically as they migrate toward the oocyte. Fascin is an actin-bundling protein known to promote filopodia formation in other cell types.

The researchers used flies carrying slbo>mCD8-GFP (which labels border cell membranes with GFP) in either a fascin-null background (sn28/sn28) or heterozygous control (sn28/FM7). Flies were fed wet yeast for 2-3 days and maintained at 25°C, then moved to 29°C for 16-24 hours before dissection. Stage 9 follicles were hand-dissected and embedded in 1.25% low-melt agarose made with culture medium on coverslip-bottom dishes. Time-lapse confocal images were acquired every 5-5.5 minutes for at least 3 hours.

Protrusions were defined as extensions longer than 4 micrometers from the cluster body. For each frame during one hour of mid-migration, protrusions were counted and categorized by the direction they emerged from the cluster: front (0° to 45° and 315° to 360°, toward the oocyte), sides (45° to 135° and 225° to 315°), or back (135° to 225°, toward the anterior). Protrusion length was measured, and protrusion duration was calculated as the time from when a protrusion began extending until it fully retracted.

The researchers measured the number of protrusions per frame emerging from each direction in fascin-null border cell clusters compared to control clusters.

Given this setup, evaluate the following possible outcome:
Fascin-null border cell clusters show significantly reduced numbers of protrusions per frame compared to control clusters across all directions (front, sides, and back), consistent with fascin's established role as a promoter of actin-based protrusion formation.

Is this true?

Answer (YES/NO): NO